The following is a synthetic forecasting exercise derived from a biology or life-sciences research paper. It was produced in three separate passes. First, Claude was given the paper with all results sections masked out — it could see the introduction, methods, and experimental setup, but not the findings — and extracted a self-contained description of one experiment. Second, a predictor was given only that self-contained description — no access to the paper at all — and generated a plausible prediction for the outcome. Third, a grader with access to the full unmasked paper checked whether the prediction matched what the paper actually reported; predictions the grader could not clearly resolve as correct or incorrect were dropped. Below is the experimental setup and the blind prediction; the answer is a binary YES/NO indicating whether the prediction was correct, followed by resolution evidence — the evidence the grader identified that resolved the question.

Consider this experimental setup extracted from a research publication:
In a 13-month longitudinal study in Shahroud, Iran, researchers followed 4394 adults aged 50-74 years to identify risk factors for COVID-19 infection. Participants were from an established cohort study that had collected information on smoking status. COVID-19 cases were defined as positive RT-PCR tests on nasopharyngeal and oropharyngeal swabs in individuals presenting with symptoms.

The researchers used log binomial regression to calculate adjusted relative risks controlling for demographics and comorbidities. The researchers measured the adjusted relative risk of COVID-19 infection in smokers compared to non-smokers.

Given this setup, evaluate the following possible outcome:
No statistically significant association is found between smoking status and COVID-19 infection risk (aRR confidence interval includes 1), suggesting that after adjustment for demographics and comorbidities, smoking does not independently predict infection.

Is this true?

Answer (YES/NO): NO